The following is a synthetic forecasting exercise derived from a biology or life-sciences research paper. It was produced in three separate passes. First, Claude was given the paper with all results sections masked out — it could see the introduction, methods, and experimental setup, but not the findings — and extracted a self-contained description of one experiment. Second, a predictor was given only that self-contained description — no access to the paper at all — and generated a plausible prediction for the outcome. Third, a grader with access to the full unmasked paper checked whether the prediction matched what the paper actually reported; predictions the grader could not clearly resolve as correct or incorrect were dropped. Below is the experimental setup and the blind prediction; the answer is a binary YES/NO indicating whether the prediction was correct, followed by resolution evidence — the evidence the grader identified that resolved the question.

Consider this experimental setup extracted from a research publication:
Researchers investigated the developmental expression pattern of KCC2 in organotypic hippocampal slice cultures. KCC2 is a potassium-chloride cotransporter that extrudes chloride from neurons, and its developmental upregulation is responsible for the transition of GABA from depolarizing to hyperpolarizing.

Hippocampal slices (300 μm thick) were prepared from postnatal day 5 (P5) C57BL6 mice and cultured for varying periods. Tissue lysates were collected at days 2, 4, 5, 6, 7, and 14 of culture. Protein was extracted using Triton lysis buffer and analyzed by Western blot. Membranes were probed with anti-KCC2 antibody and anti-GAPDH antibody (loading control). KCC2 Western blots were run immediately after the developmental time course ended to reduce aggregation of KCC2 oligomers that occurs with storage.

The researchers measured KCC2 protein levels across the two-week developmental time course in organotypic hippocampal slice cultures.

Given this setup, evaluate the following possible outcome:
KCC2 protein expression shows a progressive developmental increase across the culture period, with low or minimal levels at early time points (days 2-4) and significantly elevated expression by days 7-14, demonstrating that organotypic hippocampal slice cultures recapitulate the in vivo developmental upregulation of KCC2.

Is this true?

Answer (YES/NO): YES